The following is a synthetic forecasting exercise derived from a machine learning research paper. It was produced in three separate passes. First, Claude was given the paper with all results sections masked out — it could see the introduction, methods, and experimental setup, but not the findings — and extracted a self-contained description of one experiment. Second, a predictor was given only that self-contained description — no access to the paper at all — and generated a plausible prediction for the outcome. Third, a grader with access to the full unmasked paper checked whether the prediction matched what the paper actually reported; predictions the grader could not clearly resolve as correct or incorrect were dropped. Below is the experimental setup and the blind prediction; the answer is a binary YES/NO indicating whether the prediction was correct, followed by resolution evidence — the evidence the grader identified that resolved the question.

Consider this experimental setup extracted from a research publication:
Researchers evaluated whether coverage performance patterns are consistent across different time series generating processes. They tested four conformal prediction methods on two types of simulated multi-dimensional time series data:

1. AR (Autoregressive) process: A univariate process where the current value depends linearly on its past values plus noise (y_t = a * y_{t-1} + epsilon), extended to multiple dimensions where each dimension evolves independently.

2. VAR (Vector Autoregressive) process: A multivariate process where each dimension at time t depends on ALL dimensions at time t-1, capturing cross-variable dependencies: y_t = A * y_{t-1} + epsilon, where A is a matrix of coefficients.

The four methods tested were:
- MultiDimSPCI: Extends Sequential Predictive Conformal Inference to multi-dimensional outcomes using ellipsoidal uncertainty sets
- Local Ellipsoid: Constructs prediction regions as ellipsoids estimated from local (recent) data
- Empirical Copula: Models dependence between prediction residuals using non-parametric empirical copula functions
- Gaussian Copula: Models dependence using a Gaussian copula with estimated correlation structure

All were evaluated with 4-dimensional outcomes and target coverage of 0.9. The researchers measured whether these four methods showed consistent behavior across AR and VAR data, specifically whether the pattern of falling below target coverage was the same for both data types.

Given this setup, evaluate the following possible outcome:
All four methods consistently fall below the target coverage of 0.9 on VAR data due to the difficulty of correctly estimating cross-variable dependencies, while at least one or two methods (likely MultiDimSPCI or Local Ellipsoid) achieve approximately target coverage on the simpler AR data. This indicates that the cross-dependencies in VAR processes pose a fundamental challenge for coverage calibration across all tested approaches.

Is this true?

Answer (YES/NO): NO